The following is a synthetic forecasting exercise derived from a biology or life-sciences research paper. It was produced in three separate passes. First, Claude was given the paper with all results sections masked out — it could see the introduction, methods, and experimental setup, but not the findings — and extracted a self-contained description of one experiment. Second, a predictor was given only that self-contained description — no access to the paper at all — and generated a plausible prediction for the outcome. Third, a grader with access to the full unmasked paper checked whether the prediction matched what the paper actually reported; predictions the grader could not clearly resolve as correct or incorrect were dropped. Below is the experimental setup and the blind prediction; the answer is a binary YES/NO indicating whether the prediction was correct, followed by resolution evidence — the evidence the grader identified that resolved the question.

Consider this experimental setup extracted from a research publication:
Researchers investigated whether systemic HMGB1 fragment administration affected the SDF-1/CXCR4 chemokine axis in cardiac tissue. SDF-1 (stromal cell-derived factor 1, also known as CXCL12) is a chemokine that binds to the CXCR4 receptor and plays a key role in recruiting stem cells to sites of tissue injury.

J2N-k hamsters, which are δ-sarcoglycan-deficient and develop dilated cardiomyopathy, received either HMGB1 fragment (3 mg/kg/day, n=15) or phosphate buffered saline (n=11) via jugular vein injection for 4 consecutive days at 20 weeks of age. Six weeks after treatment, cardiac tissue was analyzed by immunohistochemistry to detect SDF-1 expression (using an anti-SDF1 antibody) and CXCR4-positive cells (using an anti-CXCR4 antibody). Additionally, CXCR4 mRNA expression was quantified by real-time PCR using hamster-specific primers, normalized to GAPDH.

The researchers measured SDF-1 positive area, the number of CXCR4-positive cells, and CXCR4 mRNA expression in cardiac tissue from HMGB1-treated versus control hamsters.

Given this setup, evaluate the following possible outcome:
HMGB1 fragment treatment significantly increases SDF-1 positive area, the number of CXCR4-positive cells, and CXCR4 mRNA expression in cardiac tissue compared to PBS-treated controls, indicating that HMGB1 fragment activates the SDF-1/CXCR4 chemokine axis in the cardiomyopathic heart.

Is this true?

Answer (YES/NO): NO